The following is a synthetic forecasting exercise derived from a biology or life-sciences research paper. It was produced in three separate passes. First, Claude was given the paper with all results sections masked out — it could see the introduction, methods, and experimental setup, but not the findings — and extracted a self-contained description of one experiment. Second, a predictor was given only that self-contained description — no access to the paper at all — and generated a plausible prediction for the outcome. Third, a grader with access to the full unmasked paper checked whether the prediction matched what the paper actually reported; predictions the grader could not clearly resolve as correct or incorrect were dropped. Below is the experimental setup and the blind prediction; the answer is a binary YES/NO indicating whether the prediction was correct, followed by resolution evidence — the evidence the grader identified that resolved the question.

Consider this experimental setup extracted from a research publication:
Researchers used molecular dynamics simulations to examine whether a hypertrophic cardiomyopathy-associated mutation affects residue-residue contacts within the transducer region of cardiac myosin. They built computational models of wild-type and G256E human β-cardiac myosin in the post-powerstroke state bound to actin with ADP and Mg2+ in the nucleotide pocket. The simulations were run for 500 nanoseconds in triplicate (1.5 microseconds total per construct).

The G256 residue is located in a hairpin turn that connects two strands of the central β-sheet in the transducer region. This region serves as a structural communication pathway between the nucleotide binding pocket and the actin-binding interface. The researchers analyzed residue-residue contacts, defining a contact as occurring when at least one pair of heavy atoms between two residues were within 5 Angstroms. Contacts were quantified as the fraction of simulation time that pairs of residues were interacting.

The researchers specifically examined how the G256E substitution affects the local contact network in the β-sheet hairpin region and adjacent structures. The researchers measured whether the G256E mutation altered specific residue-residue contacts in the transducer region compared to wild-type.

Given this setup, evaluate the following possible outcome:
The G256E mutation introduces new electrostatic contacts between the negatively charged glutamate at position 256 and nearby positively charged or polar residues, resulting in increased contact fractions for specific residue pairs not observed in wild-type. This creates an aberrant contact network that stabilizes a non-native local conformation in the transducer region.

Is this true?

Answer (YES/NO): YES